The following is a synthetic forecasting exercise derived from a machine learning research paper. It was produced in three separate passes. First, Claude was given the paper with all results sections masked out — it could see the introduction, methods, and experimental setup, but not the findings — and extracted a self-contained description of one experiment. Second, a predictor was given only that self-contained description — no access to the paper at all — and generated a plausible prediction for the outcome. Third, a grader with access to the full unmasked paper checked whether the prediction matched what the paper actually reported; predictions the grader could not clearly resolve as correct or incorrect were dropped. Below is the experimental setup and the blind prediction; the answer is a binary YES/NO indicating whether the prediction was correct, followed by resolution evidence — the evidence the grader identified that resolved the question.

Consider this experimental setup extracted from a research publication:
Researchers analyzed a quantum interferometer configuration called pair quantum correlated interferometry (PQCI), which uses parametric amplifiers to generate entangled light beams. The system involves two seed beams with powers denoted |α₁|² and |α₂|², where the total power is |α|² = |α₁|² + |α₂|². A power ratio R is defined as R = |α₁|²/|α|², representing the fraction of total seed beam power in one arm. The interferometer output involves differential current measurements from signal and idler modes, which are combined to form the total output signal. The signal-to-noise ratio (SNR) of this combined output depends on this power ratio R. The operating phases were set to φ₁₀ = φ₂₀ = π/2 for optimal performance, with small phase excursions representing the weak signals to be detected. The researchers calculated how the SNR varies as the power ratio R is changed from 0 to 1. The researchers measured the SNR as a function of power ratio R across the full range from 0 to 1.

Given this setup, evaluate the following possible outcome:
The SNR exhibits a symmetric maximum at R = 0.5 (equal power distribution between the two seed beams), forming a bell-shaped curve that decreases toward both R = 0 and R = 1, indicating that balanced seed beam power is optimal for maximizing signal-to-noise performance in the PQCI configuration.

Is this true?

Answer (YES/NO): YES